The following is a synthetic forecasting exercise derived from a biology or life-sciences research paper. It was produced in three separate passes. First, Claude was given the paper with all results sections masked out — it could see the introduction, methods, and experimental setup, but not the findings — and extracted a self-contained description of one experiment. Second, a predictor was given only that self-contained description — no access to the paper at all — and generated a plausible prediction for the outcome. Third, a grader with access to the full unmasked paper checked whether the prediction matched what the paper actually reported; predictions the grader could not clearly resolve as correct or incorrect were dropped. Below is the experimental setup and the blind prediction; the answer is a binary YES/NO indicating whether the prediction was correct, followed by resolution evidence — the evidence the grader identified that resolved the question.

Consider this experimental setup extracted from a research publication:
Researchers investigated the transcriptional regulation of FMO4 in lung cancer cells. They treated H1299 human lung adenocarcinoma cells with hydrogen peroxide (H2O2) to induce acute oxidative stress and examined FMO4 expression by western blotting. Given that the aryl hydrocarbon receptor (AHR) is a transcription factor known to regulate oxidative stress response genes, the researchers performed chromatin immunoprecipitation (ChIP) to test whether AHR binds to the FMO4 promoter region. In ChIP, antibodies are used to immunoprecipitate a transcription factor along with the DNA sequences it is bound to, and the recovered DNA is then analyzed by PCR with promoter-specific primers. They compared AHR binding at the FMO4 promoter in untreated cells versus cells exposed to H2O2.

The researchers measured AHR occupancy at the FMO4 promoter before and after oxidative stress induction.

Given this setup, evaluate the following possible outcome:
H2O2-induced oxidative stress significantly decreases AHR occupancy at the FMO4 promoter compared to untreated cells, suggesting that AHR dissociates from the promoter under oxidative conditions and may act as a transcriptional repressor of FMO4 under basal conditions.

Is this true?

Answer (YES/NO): NO